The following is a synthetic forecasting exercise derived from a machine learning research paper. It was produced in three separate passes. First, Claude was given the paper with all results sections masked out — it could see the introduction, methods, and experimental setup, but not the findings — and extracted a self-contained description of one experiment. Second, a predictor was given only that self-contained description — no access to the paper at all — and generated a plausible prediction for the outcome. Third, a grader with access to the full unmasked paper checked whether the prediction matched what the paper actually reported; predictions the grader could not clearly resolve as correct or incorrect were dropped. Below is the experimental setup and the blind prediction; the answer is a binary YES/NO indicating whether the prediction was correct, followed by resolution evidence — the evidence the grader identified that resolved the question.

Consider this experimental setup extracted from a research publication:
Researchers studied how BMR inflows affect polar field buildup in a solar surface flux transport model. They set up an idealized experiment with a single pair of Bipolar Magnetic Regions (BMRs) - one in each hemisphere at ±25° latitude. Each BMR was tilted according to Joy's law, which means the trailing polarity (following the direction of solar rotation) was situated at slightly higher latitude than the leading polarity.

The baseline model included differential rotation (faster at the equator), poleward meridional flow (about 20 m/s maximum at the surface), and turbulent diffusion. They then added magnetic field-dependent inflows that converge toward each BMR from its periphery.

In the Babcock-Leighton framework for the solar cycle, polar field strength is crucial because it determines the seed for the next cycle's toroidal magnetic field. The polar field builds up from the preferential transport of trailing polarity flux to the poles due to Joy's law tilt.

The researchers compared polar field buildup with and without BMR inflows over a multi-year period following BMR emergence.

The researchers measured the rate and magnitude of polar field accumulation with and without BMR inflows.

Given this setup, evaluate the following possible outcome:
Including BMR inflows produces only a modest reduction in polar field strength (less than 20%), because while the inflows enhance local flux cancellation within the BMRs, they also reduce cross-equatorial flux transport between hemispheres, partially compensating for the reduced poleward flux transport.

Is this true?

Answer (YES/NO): NO